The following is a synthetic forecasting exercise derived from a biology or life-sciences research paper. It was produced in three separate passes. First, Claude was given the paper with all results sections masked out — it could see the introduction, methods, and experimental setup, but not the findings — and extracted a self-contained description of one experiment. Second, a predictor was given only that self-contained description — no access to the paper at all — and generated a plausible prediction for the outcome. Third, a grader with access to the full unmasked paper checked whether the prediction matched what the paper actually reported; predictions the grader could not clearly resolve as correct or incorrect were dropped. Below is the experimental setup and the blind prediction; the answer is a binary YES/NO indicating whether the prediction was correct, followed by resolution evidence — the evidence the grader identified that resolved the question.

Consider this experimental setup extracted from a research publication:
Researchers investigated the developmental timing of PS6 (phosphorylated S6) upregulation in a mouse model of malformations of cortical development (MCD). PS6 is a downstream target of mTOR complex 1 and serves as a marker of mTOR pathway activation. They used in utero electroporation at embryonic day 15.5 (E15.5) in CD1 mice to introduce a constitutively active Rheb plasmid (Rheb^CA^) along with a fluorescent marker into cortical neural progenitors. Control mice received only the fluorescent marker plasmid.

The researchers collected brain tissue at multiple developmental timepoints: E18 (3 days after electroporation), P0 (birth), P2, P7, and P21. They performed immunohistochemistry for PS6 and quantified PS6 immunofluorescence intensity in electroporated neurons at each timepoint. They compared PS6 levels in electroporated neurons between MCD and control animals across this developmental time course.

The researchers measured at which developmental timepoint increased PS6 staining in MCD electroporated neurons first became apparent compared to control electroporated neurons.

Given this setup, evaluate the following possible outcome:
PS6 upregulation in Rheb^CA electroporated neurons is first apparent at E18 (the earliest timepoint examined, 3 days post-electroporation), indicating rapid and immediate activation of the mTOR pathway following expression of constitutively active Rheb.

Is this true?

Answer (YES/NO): YES